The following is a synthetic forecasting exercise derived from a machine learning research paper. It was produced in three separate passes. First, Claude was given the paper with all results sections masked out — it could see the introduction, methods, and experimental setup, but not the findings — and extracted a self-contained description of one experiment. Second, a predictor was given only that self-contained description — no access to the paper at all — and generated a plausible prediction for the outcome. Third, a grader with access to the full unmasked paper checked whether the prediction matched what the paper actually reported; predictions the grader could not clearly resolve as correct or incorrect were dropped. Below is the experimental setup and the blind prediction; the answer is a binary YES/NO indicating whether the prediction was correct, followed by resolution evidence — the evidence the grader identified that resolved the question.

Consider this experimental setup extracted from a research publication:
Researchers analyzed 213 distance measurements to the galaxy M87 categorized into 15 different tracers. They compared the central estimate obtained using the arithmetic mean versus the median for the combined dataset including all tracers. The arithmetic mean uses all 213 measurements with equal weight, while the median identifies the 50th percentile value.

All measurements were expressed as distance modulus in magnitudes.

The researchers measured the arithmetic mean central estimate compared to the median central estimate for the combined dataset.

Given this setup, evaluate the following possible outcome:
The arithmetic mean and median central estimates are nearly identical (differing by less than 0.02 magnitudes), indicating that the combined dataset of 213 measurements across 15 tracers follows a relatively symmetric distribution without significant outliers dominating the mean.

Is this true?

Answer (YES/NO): NO